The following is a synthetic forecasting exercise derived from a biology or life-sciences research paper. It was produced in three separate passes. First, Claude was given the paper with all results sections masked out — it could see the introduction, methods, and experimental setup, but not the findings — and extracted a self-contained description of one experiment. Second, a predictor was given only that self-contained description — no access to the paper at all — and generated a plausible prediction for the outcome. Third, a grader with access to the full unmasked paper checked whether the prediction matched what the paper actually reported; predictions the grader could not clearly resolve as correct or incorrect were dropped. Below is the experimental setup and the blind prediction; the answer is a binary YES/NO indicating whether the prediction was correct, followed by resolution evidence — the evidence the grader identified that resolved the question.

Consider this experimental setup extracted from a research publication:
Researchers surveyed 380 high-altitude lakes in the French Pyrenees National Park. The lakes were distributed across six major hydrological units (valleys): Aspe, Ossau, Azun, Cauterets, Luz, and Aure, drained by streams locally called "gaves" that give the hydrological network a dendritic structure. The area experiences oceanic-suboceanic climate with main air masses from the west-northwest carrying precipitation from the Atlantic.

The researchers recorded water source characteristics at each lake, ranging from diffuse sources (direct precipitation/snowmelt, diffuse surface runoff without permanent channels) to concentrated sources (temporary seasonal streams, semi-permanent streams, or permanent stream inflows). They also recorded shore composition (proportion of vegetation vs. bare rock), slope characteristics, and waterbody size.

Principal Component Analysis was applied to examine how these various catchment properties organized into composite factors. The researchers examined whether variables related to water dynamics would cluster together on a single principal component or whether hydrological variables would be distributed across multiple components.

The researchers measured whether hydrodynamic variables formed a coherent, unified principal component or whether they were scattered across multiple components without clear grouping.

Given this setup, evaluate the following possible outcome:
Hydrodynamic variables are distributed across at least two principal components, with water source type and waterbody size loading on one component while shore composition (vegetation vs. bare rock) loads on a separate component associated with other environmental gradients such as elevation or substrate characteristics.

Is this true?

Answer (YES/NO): NO